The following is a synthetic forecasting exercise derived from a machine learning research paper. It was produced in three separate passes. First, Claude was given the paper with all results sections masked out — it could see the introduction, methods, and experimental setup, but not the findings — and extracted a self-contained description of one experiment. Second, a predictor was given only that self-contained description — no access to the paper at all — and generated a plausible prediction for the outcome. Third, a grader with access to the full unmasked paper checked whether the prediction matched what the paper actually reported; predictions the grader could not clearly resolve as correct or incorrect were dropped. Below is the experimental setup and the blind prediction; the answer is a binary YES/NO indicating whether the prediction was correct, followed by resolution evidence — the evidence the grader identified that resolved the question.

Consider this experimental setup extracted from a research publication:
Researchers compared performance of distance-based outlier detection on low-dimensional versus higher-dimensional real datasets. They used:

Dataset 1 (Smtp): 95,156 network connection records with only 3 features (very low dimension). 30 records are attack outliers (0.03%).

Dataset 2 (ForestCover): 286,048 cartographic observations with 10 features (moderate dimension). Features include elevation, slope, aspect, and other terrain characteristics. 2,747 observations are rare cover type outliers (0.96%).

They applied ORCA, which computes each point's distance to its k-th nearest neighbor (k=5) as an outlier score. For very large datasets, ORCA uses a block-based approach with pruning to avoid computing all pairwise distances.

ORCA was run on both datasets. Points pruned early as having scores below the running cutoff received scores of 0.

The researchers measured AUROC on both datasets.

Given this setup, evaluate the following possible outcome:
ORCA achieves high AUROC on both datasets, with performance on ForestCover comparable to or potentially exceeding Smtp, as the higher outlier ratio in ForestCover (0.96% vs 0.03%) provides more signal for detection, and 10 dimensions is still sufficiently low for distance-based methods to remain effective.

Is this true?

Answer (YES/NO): NO